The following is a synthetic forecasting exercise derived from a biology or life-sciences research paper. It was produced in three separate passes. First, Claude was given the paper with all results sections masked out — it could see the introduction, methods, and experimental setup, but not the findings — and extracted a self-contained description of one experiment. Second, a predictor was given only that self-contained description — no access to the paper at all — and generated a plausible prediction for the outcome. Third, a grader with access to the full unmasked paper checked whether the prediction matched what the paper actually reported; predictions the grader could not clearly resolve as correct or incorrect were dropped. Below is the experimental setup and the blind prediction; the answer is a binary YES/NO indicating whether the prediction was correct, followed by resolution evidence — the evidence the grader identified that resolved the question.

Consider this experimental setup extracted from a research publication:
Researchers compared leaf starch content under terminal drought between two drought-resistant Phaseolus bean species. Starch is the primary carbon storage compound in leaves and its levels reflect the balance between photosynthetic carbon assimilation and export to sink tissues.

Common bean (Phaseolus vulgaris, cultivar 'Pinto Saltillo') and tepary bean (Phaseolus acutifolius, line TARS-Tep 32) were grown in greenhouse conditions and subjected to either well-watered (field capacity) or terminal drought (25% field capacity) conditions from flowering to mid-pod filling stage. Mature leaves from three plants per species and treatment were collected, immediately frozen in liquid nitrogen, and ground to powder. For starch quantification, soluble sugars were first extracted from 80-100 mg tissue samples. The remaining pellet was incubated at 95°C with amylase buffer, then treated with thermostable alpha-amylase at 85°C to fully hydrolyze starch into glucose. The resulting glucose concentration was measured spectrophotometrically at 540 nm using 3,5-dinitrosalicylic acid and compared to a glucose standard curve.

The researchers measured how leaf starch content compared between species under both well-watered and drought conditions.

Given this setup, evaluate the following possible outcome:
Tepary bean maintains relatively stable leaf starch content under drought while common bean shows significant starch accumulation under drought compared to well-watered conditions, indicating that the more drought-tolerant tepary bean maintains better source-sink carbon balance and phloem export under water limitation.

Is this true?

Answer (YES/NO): NO